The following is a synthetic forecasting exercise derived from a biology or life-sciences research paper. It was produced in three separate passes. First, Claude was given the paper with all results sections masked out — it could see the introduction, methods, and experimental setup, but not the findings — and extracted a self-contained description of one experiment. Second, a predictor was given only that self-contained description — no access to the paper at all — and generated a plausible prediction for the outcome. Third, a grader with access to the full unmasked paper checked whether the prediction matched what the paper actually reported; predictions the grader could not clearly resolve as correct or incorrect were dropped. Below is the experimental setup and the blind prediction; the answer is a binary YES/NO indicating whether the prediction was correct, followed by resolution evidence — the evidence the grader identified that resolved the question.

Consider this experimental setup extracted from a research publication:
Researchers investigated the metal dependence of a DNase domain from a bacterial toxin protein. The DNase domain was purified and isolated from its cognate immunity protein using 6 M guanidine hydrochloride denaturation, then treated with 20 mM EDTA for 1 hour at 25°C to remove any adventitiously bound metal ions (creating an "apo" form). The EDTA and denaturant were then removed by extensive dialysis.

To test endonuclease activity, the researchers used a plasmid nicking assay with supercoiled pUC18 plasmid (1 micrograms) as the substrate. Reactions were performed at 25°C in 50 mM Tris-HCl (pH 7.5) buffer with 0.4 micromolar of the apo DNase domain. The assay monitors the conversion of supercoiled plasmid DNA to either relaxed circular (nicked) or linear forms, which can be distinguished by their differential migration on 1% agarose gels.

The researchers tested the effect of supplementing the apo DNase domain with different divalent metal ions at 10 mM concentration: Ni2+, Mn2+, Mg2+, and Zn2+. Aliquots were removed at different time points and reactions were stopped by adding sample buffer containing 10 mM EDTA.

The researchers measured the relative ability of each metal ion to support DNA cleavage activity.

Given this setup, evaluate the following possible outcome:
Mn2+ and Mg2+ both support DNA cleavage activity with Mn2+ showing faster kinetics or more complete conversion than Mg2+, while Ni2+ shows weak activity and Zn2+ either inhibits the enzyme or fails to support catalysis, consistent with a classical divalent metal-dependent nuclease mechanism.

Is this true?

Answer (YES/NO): NO